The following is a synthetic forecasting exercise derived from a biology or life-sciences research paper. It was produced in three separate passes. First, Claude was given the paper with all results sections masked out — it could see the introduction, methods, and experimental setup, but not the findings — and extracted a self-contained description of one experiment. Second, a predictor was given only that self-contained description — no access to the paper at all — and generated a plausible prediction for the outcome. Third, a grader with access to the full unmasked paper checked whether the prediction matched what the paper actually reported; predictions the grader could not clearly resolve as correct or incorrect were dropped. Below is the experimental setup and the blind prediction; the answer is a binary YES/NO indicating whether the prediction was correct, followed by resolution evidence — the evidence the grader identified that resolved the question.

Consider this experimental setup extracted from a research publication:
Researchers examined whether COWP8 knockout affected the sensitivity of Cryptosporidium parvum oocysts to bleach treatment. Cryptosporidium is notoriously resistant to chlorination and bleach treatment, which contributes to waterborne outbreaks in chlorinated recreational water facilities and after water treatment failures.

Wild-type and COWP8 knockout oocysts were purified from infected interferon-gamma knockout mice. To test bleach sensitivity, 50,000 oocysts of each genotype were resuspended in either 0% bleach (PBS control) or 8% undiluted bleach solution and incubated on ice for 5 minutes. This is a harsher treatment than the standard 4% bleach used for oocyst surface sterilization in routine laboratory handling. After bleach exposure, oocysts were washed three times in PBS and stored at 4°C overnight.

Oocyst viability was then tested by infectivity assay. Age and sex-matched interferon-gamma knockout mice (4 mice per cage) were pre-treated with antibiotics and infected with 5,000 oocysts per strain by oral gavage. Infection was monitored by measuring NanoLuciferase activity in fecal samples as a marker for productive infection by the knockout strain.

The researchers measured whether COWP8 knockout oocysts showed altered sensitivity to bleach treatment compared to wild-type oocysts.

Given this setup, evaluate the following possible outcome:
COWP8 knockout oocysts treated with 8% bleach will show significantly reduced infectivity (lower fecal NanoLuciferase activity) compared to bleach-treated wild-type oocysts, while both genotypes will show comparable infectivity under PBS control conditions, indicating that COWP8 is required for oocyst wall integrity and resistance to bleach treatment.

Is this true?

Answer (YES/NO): NO